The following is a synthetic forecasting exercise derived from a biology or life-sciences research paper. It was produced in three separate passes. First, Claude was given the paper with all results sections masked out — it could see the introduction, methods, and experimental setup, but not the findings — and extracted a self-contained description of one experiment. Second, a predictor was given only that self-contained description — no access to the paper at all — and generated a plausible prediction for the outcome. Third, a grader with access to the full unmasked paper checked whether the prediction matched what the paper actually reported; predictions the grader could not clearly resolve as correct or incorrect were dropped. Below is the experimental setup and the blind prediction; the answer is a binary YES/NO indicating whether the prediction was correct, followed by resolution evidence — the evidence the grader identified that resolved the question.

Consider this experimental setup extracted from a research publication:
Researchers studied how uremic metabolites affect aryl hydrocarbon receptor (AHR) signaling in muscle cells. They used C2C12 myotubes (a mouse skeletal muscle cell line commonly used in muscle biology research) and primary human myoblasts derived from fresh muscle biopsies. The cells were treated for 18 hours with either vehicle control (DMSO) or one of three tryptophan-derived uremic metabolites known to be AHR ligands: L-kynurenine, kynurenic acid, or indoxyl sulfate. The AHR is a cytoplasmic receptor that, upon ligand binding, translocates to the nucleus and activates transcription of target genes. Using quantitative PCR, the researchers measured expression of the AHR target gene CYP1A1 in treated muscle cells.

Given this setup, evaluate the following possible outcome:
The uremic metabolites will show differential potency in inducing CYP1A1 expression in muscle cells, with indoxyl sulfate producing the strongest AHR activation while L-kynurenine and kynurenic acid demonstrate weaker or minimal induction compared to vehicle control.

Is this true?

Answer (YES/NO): NO